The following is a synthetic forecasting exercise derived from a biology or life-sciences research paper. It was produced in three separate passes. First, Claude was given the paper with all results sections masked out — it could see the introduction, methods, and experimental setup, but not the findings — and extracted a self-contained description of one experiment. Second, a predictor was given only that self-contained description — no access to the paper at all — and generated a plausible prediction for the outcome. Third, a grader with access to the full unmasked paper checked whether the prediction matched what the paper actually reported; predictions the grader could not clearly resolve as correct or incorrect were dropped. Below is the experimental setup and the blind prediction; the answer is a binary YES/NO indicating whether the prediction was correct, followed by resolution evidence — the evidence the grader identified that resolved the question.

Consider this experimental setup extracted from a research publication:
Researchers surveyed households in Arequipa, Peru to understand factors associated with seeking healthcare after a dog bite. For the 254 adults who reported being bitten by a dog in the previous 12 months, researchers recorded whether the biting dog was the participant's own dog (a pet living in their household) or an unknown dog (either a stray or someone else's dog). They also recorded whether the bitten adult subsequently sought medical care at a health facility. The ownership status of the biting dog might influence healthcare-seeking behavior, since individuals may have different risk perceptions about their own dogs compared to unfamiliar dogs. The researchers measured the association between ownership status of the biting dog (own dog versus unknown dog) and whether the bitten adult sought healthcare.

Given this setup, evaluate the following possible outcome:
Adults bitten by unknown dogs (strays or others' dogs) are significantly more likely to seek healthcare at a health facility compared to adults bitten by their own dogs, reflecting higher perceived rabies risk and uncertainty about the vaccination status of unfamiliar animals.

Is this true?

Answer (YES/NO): YES